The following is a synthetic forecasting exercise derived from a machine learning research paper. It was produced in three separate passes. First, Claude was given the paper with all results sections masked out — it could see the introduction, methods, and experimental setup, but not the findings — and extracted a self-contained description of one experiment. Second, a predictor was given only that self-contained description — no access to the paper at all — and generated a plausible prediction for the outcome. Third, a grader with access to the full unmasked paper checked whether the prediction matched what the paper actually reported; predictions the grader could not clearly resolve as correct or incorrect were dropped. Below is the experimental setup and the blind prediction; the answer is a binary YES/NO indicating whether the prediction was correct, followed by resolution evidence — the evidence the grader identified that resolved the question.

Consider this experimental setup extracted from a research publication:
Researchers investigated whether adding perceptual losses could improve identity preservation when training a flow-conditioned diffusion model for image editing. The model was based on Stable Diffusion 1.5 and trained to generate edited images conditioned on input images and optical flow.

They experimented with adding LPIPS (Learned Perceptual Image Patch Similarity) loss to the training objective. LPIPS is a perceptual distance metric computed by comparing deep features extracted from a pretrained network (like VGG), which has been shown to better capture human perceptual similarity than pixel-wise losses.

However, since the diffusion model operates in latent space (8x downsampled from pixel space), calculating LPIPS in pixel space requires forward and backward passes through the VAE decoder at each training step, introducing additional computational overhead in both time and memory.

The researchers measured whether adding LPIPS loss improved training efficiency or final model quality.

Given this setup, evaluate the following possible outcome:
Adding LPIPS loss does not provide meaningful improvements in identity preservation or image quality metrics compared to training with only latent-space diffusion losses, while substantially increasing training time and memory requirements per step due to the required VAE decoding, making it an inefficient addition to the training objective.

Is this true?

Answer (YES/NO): NO